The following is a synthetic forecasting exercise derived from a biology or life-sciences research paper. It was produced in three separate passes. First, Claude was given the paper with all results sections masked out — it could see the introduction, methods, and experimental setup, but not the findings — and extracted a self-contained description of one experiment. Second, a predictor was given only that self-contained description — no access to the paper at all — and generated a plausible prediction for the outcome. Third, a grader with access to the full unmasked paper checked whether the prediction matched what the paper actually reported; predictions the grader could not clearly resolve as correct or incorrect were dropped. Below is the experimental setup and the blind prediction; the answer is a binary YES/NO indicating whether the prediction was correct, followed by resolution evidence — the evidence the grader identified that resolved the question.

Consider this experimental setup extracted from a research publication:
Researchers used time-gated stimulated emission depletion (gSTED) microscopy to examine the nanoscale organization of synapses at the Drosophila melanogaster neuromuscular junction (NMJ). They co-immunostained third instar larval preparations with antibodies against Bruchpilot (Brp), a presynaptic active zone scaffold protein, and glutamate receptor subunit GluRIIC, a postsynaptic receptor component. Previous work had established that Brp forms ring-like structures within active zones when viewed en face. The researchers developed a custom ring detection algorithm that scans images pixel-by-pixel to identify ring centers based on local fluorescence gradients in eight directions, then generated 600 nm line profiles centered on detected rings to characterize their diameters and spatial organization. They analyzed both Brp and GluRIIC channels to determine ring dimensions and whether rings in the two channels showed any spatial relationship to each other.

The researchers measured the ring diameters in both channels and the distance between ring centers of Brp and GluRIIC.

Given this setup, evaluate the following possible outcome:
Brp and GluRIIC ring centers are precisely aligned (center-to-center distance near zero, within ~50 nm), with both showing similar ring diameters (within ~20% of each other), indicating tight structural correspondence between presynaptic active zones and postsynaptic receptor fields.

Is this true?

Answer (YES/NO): YES